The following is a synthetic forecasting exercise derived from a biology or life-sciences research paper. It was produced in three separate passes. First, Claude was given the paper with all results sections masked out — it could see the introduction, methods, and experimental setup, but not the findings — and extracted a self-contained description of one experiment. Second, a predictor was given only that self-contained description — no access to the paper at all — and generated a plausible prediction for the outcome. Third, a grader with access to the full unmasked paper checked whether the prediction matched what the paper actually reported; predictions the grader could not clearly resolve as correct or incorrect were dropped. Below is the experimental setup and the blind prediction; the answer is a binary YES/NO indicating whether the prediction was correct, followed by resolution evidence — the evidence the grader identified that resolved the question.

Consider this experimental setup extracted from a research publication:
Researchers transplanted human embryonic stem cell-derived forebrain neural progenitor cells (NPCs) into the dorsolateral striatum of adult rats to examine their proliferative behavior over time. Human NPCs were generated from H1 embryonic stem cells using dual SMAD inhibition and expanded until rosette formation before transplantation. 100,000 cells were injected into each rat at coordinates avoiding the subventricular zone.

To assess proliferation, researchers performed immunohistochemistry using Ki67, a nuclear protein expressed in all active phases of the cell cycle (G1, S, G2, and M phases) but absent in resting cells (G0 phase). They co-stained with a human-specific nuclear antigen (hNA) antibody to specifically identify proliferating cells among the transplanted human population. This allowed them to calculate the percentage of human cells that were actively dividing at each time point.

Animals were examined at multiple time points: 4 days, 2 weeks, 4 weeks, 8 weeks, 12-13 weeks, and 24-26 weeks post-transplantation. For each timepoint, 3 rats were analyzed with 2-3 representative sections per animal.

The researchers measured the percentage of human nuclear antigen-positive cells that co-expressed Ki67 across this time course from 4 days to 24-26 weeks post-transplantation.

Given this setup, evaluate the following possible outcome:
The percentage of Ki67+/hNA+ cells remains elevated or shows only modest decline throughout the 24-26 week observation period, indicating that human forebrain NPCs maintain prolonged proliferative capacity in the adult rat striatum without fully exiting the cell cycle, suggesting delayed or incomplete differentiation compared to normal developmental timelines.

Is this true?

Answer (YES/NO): NO